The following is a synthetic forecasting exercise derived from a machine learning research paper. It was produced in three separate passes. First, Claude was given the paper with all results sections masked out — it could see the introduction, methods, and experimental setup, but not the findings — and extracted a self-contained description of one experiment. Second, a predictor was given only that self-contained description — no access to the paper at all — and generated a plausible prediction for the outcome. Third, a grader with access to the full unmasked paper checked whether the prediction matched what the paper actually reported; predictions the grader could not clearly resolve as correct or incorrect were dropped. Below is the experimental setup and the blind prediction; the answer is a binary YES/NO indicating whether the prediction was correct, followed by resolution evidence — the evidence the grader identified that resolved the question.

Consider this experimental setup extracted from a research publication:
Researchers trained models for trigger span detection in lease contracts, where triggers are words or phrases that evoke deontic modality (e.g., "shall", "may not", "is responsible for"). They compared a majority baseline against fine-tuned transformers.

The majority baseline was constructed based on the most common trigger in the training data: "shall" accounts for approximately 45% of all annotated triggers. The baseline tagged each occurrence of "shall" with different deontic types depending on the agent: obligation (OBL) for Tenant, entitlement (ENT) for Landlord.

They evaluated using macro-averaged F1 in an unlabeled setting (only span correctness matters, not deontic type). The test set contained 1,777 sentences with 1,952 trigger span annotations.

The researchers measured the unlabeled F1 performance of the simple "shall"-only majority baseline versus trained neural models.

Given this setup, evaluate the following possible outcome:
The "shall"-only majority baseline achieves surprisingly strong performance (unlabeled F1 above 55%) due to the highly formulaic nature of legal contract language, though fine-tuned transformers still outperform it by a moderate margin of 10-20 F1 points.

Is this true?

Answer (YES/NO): NO